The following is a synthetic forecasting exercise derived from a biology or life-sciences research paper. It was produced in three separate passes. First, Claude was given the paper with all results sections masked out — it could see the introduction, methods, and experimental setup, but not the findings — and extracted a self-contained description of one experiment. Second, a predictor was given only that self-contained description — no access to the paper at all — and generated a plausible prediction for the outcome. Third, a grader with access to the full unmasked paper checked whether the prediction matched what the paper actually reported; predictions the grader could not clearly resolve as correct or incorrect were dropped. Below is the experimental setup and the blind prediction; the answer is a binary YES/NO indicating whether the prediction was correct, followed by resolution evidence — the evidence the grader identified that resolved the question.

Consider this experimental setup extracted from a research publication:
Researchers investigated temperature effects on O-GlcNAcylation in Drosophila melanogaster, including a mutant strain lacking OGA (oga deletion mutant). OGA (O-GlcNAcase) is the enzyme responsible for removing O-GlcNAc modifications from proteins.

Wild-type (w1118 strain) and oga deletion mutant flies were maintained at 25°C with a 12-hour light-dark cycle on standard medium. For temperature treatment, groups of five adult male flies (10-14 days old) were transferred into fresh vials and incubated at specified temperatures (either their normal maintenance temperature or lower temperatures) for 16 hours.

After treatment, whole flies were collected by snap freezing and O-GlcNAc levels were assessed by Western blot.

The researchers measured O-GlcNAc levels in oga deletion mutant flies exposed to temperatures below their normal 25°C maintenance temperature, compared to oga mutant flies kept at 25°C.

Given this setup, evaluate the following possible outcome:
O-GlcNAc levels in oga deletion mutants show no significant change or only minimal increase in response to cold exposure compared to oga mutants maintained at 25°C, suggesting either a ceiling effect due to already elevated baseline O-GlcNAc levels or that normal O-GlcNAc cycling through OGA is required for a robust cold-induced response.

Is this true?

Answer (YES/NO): YES